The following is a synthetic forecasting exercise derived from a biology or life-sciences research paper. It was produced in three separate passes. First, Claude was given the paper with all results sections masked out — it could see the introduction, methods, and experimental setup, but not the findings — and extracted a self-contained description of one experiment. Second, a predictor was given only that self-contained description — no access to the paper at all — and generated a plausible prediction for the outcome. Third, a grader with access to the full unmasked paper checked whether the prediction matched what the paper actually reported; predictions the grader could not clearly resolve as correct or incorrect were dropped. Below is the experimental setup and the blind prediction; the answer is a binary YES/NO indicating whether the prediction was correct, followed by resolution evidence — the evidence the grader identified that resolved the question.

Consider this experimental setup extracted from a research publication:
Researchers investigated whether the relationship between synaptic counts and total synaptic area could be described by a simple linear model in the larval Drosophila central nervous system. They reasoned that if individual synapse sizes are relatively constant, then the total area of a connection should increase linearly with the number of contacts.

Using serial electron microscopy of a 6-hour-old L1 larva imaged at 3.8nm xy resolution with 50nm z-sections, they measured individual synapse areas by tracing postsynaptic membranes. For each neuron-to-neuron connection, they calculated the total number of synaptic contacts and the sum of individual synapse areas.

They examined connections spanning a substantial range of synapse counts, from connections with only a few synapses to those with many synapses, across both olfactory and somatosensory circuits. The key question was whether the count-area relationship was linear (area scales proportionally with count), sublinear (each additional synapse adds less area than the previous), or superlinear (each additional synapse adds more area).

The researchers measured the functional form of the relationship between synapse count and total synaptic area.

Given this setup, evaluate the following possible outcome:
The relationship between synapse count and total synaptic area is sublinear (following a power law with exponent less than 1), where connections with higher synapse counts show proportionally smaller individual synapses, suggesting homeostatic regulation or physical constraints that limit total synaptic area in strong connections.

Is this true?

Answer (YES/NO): NO